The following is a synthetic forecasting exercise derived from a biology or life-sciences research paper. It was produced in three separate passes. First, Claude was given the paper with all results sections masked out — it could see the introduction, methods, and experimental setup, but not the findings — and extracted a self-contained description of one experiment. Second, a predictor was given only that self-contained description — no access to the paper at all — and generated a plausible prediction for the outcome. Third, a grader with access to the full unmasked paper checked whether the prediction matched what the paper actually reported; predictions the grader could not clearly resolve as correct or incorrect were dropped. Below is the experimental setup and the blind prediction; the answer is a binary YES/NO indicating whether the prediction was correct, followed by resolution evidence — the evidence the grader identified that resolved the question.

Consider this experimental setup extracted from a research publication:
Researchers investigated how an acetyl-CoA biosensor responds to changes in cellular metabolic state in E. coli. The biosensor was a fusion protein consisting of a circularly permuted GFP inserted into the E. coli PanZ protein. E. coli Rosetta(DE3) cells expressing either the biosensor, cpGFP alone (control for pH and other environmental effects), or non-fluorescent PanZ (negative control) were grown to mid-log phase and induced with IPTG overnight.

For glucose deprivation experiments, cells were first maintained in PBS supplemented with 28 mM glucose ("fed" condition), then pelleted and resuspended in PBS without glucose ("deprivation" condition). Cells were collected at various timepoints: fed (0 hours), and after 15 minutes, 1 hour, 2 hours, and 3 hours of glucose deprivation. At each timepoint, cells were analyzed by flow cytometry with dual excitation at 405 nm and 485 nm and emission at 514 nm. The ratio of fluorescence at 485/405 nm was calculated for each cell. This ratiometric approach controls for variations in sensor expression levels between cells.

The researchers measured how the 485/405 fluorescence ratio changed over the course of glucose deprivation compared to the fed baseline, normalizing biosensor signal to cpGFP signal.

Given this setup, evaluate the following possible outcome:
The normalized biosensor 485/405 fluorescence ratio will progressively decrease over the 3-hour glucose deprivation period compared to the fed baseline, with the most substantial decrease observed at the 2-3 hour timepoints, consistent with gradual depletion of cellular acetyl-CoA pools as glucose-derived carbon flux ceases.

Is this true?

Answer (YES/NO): YES